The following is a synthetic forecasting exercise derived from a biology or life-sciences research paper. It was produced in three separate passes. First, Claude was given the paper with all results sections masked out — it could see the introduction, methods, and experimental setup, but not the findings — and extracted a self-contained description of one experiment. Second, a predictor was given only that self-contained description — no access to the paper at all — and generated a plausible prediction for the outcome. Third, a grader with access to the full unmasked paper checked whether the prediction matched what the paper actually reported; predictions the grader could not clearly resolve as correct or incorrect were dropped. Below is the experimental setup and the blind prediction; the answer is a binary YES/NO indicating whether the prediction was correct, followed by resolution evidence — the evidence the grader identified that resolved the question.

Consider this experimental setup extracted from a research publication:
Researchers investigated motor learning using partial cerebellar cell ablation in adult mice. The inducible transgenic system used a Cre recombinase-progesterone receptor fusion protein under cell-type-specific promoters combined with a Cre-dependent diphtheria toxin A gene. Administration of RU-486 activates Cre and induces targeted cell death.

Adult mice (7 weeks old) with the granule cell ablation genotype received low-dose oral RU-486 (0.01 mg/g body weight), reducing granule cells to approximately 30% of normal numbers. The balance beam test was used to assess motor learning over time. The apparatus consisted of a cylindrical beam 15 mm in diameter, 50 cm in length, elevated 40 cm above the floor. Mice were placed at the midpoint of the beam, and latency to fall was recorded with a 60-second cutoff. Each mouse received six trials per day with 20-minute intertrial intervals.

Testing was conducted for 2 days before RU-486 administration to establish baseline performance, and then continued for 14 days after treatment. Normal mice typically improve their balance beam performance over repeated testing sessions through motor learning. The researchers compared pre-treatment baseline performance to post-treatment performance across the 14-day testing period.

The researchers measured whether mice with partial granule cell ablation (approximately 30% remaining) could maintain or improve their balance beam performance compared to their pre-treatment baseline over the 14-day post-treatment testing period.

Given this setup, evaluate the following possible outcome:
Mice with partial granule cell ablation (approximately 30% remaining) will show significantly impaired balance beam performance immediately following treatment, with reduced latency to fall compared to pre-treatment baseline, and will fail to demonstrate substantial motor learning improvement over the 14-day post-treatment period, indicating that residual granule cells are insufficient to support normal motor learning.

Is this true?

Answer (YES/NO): YES